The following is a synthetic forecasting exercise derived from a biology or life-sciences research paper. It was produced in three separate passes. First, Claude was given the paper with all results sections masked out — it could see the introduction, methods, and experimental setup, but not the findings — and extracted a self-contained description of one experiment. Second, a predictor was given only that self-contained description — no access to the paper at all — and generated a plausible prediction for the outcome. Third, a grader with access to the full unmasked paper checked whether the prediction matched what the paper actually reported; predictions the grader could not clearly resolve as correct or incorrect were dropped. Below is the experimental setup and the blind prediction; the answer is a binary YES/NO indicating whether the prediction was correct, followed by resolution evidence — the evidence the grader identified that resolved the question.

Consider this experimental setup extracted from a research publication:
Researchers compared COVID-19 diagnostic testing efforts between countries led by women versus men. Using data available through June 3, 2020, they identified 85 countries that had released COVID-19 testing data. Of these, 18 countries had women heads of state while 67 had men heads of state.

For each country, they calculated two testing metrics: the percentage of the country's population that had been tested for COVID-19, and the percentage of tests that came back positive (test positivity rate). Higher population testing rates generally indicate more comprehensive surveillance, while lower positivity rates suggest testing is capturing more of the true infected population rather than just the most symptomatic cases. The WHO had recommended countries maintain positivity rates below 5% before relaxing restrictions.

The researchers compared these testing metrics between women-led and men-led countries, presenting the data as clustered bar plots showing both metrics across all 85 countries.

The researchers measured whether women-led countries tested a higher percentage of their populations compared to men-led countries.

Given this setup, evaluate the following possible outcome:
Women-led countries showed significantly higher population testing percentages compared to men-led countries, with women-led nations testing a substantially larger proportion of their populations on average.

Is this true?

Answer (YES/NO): NO